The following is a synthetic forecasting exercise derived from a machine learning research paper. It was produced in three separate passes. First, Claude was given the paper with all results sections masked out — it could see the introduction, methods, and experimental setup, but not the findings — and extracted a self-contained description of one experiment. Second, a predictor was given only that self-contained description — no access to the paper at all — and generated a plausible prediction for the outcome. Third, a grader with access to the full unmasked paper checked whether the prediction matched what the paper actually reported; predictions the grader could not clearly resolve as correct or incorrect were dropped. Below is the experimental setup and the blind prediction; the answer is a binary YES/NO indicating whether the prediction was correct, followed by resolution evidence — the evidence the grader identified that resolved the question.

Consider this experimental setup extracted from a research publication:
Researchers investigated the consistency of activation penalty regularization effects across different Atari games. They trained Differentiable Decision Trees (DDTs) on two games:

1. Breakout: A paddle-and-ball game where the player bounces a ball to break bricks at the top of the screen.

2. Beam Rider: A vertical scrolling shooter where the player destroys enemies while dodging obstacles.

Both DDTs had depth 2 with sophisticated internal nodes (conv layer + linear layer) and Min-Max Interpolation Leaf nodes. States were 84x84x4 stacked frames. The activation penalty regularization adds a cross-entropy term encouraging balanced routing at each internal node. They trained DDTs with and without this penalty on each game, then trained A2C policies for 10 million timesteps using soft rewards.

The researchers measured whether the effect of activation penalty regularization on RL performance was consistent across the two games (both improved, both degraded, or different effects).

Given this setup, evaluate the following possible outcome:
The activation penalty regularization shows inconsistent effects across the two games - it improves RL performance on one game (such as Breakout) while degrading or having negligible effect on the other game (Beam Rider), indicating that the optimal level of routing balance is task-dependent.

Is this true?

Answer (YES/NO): YES